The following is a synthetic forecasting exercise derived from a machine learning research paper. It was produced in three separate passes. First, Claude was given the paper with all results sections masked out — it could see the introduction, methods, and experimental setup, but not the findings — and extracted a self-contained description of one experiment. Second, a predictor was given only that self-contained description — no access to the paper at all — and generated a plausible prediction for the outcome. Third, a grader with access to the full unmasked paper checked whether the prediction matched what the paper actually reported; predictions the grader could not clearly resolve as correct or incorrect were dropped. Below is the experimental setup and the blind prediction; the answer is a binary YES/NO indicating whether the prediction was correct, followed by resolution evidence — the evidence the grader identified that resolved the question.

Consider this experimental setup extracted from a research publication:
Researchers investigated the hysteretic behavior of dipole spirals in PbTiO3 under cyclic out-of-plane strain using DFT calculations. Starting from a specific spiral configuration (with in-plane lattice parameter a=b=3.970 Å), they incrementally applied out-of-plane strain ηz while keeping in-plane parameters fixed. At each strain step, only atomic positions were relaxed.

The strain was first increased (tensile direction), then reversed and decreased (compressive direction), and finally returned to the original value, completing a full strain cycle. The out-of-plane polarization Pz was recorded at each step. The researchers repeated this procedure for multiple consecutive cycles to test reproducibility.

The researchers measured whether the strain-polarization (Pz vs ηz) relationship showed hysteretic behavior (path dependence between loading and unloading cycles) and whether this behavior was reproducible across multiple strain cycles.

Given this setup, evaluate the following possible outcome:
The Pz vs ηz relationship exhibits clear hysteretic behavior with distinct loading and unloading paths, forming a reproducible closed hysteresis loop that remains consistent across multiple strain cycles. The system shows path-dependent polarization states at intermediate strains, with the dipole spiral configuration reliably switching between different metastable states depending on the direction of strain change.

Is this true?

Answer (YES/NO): YES